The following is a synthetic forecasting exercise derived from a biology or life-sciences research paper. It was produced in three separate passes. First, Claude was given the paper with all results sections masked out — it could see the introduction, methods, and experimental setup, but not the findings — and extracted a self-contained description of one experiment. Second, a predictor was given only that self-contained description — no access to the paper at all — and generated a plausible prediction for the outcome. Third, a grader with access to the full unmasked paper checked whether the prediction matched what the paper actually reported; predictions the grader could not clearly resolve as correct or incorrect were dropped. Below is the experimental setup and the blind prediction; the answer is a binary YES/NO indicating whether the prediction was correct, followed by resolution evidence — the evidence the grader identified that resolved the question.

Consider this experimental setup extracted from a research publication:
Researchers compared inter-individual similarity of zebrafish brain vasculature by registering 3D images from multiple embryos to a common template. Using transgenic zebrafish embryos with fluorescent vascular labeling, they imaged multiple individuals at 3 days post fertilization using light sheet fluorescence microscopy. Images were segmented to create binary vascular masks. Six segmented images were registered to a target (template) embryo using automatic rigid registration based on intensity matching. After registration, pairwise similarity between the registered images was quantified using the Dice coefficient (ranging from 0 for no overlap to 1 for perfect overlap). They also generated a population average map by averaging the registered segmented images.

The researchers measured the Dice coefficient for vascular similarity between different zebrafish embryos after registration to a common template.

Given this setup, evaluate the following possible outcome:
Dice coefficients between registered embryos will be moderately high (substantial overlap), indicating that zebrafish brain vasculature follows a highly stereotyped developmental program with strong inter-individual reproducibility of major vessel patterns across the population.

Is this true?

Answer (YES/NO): NO